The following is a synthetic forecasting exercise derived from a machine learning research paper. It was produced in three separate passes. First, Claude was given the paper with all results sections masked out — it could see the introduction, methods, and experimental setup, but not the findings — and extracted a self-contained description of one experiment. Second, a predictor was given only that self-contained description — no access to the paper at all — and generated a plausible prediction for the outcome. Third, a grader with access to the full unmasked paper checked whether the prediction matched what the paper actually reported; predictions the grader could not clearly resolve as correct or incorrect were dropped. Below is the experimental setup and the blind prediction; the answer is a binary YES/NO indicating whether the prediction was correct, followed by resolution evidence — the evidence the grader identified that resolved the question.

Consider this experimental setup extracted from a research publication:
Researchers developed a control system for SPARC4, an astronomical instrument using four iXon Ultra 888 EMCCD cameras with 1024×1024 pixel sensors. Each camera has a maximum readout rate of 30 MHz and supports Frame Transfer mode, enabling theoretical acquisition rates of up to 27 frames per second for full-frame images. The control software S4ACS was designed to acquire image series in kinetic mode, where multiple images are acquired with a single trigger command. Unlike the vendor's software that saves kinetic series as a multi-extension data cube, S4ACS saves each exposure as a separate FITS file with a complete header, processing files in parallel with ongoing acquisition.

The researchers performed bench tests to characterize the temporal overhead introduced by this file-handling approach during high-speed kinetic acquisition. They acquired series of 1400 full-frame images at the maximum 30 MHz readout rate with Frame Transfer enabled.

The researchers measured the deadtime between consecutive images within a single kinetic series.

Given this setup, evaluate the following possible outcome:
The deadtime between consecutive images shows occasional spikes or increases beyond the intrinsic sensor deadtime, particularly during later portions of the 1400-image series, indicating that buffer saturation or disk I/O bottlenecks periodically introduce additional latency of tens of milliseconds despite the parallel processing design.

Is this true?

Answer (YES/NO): NO